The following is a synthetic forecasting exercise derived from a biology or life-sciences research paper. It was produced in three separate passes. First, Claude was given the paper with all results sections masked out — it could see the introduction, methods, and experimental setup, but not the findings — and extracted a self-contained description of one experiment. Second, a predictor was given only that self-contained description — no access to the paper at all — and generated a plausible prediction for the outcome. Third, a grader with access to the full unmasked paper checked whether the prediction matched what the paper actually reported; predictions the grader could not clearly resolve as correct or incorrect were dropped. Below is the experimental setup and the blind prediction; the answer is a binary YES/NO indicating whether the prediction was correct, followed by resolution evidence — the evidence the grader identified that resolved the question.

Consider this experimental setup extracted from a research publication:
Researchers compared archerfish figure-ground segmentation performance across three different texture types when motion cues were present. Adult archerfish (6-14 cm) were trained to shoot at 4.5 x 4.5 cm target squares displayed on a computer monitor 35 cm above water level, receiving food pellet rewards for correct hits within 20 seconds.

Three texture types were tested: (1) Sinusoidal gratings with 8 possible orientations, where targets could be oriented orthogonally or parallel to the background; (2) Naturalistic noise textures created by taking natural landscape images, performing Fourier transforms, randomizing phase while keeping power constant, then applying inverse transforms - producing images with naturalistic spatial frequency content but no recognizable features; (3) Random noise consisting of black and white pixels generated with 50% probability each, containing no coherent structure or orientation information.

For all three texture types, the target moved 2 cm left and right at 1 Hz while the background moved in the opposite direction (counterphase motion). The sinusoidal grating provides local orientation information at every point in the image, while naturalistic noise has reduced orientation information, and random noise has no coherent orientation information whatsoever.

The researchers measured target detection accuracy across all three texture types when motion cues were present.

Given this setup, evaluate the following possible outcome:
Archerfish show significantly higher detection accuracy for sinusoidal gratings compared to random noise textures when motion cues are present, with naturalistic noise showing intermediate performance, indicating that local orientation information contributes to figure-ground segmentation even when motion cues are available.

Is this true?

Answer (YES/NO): YES